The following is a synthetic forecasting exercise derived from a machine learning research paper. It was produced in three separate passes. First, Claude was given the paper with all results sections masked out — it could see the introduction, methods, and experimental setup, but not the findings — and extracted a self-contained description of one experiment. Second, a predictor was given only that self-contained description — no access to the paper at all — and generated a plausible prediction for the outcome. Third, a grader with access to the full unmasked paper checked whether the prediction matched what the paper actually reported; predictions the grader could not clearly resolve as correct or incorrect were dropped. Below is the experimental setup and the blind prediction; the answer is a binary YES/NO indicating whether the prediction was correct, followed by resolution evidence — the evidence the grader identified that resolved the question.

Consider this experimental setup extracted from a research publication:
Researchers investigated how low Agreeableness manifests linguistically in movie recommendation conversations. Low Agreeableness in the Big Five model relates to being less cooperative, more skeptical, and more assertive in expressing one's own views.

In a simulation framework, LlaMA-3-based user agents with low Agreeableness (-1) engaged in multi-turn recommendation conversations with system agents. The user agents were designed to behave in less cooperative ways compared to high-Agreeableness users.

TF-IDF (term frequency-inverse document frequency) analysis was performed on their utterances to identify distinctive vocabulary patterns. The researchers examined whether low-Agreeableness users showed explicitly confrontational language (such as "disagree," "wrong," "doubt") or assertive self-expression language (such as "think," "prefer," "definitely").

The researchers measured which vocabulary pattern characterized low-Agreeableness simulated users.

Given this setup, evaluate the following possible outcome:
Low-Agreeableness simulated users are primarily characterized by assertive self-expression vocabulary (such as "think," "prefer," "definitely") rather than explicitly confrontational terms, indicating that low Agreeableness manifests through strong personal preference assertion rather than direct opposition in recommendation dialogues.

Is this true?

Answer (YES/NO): YES